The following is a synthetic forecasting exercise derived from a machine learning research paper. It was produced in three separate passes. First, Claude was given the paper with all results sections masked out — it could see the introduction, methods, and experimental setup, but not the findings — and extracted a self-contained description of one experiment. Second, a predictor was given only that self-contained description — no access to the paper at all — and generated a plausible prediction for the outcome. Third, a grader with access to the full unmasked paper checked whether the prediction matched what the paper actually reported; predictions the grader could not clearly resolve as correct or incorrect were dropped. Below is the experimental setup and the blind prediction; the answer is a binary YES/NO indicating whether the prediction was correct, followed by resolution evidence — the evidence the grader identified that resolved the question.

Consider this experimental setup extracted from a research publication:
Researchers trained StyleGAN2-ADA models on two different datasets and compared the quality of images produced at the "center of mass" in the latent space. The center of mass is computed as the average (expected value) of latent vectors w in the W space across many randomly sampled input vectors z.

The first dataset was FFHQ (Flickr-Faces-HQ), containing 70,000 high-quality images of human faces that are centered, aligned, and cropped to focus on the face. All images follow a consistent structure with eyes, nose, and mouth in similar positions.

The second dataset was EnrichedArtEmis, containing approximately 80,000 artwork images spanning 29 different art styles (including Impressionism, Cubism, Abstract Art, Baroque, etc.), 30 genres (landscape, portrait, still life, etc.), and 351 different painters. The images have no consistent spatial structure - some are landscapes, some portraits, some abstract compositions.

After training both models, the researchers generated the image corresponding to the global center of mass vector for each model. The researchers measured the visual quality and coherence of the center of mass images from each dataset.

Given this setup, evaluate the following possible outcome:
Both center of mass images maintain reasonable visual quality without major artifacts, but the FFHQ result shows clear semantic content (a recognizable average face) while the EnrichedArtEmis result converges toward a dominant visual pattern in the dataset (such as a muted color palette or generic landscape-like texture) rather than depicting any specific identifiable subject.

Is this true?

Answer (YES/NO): NO